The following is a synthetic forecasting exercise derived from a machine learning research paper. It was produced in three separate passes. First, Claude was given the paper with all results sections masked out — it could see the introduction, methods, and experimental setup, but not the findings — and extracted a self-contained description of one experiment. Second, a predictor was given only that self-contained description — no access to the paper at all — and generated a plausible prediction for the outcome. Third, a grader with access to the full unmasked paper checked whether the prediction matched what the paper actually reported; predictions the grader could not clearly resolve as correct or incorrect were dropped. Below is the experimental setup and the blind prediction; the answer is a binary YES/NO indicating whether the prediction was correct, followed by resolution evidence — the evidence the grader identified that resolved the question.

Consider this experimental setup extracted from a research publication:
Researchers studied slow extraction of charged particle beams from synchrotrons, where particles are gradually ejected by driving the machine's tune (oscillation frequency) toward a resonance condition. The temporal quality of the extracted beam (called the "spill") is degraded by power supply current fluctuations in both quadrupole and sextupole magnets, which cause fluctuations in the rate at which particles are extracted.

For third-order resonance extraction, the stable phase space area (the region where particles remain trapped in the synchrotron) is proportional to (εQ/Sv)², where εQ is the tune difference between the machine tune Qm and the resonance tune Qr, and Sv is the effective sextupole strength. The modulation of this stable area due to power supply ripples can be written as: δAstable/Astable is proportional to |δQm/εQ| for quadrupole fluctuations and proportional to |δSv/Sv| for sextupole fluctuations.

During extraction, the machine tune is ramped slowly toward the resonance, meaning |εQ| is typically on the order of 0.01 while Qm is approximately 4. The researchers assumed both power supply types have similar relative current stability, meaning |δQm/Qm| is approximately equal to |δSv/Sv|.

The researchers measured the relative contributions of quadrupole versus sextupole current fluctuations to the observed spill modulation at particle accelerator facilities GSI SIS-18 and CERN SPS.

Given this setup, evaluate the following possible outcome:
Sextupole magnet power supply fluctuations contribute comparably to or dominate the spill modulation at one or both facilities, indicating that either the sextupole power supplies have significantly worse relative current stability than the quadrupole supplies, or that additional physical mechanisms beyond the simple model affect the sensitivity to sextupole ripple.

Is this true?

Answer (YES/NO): NO